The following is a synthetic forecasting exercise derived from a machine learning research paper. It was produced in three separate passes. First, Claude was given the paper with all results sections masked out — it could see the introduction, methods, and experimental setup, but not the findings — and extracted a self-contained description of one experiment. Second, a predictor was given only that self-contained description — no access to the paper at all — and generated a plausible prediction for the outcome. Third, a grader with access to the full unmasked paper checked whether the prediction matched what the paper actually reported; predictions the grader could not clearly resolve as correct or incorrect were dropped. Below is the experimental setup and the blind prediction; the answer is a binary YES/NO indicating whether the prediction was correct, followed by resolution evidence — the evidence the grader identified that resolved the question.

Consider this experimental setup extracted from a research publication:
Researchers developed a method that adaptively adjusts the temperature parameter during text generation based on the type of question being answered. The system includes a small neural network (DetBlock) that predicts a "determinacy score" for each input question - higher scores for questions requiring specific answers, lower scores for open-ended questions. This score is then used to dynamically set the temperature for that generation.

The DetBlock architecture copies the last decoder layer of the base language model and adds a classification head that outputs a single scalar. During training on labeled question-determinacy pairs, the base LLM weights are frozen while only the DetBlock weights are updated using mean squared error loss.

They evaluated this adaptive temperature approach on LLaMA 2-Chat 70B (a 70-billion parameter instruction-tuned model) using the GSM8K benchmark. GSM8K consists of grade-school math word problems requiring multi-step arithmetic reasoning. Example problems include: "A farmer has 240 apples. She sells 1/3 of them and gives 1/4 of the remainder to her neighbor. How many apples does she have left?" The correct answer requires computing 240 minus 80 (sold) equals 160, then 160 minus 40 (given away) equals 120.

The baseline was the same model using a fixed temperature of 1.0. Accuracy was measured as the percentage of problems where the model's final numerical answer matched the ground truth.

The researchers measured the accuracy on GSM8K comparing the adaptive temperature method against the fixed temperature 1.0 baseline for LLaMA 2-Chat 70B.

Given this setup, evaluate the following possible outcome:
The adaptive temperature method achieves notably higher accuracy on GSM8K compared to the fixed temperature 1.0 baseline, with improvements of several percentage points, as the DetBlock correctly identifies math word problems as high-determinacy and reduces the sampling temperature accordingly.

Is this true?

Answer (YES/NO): NO